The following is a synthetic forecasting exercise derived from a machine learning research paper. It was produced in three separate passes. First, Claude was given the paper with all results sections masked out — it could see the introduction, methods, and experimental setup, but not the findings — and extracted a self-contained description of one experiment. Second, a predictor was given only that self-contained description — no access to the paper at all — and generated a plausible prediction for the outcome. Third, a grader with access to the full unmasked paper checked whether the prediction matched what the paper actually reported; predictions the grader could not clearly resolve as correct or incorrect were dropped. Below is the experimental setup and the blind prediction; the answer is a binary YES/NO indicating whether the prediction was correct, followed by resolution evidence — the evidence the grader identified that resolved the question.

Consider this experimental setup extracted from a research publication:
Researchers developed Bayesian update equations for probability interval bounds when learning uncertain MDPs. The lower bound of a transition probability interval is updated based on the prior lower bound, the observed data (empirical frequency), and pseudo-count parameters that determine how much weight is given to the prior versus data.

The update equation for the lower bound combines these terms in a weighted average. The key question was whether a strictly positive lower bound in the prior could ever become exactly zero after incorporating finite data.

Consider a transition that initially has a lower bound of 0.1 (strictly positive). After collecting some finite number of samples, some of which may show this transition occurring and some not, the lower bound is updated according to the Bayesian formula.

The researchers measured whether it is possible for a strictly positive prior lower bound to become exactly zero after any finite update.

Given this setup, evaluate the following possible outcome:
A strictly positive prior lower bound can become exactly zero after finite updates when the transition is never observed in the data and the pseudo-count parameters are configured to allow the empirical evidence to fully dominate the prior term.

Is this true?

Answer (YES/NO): NO